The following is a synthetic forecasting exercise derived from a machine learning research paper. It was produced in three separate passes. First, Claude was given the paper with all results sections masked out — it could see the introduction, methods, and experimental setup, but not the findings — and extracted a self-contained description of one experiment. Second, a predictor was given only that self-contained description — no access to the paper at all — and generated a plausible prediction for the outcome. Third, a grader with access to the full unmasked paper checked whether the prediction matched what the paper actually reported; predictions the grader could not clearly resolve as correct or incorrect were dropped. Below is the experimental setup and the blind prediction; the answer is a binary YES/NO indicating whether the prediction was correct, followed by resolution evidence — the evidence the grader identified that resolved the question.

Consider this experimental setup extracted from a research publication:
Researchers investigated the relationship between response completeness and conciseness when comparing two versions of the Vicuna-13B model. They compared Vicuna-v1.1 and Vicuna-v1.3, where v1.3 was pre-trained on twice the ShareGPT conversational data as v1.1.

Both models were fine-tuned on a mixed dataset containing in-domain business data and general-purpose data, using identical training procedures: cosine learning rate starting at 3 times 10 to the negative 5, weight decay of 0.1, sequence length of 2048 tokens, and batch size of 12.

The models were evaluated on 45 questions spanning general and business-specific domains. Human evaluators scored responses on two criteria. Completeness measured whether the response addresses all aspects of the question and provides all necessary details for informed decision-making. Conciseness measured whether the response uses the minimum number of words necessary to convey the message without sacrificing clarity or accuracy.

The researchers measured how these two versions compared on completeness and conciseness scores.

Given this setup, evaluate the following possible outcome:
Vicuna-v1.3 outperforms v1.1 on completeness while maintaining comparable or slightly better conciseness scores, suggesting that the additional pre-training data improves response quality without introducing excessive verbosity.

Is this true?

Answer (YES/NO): NO